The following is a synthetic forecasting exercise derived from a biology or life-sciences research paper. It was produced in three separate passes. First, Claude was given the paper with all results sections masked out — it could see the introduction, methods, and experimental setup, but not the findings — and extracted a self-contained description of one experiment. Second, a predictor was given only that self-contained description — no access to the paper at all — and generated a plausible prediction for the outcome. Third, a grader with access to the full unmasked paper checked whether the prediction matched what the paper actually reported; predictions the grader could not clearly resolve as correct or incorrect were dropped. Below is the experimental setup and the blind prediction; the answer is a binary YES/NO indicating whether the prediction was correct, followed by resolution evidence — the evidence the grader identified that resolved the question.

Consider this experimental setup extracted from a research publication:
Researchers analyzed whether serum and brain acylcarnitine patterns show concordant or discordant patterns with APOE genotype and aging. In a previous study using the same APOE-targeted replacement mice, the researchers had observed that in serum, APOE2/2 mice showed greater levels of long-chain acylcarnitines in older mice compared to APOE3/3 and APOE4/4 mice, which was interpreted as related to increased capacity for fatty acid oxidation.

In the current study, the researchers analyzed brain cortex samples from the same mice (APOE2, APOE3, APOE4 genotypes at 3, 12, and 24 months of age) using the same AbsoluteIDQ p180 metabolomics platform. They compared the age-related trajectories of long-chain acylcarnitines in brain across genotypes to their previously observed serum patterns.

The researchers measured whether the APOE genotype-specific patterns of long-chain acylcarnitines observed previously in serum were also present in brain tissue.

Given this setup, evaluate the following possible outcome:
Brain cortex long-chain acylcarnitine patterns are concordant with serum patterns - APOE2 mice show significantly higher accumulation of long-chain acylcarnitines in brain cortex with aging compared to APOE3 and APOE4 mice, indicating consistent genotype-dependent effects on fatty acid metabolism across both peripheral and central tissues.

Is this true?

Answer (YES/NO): NO